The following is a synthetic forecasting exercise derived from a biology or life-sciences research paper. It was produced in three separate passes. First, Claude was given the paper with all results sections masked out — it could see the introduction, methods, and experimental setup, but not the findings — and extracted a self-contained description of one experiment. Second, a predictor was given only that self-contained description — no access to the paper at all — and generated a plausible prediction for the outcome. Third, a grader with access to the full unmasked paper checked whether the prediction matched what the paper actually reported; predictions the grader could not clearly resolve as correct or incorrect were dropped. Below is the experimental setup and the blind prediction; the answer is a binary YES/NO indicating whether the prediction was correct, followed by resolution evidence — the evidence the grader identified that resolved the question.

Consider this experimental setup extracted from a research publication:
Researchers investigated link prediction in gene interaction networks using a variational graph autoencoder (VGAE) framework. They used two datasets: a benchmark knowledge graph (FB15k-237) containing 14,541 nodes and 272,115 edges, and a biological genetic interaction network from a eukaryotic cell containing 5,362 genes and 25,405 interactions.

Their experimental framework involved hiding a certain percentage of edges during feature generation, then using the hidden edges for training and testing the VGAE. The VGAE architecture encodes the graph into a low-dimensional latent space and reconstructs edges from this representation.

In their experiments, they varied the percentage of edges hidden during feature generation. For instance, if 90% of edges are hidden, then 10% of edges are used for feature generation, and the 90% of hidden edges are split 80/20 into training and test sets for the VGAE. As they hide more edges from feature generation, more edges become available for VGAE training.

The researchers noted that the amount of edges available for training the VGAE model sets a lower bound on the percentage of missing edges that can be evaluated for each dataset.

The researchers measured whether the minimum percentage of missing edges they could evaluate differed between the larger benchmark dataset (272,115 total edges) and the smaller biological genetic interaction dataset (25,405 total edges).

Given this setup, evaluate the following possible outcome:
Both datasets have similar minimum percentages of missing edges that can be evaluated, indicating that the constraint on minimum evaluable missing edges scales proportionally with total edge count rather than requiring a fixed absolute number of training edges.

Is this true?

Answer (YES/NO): NO